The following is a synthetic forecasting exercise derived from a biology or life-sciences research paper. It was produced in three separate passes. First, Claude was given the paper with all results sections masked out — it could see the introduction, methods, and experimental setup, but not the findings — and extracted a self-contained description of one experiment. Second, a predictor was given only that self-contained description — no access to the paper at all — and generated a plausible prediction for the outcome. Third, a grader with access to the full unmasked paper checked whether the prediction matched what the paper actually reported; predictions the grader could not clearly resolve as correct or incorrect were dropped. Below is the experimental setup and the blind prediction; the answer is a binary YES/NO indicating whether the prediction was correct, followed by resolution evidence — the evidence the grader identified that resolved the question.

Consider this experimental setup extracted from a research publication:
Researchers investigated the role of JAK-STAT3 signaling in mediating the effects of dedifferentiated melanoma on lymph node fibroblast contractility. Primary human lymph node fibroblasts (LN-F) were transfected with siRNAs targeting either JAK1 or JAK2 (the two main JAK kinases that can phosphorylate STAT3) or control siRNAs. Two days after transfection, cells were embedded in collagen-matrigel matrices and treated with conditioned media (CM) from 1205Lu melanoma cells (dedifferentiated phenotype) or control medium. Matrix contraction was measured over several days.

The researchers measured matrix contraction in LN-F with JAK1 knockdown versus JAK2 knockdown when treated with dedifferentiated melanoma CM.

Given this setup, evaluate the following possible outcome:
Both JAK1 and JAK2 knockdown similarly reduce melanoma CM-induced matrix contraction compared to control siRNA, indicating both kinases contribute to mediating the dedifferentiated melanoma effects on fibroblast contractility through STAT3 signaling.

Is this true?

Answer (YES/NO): NO